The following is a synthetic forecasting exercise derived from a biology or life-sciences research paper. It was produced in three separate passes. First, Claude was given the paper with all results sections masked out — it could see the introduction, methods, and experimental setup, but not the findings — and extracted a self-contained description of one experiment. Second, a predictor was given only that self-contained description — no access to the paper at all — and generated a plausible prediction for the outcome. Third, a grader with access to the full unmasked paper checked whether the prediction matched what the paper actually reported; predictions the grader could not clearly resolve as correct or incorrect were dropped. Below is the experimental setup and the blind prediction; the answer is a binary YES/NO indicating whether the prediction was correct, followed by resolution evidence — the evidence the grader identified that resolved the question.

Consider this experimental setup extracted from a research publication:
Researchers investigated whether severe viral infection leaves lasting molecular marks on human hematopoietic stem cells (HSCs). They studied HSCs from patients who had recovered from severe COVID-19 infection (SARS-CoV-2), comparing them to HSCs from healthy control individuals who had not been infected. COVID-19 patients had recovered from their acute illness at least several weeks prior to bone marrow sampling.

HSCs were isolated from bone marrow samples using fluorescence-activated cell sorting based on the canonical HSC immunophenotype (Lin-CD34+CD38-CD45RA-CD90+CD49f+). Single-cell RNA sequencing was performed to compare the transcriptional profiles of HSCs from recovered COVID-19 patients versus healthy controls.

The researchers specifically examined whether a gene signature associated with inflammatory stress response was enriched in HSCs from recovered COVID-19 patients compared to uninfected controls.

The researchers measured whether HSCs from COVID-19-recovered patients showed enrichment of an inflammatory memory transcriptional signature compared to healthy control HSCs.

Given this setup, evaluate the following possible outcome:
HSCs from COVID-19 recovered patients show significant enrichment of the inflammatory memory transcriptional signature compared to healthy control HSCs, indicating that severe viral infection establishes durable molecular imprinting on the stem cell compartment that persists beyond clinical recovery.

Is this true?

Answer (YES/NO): YES